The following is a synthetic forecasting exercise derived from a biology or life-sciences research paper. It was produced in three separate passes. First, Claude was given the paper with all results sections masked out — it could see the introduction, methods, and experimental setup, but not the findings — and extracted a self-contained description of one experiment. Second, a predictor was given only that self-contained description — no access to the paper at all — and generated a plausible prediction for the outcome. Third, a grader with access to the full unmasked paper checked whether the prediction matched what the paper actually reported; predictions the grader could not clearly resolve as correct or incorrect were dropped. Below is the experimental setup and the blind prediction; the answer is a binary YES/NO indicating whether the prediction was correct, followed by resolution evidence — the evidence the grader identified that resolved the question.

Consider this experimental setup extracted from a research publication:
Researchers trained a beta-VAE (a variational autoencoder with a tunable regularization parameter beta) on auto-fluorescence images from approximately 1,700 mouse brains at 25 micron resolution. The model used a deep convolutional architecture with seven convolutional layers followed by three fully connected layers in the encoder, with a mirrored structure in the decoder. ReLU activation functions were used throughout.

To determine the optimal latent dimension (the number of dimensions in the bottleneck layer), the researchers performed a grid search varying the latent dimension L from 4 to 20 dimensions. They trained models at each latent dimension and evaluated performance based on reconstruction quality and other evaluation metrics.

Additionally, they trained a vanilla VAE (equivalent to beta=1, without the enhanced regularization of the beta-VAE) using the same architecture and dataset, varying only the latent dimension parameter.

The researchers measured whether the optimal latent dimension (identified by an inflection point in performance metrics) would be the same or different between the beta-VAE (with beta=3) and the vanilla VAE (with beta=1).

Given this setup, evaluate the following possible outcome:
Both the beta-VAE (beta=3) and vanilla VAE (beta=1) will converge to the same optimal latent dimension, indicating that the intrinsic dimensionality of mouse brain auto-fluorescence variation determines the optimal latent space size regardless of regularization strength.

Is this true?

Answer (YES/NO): YES